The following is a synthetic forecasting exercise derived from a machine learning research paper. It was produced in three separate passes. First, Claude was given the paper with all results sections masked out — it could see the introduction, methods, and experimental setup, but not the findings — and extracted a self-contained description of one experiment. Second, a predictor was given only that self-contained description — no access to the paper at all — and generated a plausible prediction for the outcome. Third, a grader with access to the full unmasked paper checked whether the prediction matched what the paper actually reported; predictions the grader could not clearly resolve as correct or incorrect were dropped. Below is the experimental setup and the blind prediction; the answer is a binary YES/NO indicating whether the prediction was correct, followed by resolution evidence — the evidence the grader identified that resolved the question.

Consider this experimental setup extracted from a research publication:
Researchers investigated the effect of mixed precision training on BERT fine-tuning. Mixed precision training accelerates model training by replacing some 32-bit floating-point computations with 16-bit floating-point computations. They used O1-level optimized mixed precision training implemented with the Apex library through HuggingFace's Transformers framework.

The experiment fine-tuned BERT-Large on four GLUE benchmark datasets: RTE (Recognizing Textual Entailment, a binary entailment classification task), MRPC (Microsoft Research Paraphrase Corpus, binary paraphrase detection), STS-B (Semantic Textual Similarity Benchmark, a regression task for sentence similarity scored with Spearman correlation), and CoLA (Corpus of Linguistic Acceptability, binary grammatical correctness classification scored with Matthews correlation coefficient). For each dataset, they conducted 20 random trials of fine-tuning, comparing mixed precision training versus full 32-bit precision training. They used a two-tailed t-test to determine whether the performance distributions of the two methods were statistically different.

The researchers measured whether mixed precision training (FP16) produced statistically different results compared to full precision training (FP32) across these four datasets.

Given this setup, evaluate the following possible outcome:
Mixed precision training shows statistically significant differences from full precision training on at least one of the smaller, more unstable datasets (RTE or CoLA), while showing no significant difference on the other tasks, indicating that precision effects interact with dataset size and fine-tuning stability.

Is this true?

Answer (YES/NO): NO